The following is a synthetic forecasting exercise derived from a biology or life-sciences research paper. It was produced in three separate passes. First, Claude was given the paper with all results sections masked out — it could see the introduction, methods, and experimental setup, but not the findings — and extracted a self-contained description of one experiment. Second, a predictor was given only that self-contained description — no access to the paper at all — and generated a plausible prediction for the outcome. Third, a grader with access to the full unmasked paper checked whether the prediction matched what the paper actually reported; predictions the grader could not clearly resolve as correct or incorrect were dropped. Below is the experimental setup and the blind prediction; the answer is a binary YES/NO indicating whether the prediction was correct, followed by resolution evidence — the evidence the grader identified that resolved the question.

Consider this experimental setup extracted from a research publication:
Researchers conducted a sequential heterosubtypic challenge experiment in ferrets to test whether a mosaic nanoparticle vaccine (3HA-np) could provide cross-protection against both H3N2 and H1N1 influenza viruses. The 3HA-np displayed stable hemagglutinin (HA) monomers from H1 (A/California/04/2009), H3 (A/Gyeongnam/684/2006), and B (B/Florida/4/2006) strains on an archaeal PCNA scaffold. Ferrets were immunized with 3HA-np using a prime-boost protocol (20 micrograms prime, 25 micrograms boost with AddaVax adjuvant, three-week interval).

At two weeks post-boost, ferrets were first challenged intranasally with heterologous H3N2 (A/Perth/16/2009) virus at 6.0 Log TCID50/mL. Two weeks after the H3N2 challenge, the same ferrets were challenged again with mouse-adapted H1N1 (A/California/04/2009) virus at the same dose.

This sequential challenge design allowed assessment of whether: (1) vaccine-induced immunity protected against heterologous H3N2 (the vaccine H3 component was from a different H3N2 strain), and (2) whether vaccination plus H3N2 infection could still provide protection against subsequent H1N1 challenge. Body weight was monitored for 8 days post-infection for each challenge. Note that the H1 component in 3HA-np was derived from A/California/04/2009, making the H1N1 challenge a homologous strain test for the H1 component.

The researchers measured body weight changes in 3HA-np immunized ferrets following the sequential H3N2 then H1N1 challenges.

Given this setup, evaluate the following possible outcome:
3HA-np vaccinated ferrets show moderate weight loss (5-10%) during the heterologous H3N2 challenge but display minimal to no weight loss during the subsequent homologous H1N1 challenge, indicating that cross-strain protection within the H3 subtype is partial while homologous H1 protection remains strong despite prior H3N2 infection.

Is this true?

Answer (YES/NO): NO